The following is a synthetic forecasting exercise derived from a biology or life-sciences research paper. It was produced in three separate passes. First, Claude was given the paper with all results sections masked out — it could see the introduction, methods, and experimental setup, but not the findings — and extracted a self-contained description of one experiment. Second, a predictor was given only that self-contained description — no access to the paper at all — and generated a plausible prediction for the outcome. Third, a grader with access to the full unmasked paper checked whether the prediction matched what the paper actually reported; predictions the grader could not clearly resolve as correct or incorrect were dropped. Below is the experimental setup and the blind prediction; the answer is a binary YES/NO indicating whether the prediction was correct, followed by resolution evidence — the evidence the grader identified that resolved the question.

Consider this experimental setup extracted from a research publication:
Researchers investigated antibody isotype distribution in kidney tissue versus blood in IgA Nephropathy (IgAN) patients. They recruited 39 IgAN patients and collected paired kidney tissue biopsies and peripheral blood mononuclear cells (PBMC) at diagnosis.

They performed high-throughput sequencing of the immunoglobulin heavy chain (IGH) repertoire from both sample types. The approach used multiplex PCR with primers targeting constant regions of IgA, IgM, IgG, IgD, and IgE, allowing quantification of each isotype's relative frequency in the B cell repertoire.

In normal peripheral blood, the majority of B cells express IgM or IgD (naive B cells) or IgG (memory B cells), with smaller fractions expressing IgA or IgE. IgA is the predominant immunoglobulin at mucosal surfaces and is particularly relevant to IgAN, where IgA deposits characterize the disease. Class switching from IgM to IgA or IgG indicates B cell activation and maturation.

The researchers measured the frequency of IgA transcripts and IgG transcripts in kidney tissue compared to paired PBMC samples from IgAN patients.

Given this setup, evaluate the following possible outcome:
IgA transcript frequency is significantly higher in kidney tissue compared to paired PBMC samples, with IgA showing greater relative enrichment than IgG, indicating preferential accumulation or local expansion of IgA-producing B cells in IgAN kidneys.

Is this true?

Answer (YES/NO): NO